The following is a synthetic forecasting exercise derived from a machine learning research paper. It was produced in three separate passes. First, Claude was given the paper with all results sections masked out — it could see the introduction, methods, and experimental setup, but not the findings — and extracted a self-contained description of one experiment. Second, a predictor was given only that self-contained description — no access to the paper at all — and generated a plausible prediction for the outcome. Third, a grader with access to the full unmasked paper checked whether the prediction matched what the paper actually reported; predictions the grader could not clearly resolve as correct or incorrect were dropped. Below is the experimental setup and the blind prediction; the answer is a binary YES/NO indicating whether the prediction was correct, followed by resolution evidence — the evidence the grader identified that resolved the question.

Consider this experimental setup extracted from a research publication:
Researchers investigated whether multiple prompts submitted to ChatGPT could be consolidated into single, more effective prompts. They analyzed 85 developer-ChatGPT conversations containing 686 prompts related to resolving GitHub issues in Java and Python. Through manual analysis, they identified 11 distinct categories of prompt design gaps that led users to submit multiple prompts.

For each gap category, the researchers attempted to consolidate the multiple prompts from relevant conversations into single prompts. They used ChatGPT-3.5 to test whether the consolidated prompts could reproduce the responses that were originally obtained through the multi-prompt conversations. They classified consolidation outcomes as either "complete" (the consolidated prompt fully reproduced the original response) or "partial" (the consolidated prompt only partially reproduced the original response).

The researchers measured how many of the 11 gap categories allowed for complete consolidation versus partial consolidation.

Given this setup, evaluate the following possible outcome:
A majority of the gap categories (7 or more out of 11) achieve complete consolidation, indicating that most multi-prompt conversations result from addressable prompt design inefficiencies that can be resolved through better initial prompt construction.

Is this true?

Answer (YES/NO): NO